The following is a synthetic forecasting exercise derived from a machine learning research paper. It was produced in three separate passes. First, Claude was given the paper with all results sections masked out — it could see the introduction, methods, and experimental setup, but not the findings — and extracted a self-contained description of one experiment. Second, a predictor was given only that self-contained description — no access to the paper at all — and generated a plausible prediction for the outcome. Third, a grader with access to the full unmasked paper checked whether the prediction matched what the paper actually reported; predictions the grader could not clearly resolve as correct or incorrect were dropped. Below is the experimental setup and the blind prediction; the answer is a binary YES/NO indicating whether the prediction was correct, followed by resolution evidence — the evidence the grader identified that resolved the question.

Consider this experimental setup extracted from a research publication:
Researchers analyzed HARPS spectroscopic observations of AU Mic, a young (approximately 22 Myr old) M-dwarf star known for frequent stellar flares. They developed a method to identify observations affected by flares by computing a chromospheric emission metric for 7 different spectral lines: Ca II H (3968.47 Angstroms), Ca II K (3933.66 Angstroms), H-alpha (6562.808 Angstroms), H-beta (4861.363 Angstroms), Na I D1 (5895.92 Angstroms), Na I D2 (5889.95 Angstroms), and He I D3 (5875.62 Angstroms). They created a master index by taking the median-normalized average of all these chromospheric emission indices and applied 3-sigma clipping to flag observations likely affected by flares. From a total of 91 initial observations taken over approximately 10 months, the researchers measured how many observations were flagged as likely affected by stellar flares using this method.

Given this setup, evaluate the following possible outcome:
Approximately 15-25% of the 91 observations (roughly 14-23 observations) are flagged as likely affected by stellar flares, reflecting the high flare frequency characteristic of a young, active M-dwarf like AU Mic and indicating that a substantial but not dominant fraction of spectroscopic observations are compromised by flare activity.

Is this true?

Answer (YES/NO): NO